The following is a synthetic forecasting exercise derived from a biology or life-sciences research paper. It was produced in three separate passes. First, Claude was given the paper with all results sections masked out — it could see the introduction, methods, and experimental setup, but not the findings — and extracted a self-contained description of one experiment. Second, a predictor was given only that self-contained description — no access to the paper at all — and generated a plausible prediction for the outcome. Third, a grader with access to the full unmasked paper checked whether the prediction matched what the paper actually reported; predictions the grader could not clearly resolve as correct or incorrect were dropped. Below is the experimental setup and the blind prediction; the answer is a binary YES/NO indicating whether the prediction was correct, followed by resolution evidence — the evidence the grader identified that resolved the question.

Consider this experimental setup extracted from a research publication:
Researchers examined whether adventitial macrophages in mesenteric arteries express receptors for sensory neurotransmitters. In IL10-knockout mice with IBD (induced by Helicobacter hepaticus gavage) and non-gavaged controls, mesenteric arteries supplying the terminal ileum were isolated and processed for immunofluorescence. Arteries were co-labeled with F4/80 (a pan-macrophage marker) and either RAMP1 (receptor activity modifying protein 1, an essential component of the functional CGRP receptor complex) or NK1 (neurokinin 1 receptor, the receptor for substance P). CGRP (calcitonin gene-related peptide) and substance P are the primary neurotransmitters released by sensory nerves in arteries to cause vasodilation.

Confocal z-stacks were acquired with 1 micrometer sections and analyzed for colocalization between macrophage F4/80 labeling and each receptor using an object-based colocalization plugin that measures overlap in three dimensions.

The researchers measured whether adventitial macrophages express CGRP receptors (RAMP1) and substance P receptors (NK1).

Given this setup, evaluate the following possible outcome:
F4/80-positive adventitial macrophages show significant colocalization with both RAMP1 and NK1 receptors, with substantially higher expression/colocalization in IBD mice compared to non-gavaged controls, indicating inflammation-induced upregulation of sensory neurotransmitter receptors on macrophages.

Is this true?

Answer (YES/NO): YES